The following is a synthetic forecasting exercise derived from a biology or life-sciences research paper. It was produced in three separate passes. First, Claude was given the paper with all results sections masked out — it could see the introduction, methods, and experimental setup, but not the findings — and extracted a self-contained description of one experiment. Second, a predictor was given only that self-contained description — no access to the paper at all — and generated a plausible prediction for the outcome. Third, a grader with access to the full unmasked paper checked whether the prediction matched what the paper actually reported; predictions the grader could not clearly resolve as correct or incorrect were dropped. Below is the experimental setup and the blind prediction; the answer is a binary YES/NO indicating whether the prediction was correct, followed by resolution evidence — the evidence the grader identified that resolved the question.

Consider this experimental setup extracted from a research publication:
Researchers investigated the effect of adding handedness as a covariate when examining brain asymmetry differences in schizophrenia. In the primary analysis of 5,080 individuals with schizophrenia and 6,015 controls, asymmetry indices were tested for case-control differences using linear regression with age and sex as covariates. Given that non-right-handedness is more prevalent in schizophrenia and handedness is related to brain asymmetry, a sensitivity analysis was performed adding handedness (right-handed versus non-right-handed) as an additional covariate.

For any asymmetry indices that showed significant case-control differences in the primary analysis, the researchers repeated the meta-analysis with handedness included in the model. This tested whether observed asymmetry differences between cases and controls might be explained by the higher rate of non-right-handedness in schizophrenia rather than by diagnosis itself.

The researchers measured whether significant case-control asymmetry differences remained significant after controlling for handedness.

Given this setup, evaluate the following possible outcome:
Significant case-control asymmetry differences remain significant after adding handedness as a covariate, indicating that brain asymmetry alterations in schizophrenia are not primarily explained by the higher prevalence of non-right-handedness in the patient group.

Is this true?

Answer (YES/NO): YES